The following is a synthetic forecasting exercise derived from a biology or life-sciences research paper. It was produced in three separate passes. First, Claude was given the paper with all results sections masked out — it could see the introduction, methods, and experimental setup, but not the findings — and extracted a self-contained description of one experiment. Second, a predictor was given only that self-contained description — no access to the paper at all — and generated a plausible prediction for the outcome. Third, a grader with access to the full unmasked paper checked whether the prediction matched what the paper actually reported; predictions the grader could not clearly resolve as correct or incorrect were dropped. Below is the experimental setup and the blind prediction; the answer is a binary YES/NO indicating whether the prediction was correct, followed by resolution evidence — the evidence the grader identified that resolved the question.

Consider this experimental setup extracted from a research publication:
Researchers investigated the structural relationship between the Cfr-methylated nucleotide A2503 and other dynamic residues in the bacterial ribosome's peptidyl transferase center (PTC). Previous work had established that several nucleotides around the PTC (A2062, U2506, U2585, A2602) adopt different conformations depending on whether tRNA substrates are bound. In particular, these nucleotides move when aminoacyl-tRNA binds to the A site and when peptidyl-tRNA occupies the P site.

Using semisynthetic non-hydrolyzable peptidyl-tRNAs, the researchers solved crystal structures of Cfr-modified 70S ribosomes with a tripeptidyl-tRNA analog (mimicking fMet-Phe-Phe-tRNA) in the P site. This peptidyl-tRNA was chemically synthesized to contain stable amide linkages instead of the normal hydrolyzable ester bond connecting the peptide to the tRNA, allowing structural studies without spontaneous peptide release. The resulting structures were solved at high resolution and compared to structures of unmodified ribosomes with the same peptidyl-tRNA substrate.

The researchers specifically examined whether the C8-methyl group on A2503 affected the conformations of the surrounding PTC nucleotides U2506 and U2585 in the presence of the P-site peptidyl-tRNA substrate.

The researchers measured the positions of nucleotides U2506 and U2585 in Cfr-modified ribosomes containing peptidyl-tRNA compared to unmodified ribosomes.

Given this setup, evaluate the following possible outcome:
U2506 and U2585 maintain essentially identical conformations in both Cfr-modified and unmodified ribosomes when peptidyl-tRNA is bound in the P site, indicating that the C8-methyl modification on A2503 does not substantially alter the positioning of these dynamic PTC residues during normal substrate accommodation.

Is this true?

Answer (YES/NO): YES